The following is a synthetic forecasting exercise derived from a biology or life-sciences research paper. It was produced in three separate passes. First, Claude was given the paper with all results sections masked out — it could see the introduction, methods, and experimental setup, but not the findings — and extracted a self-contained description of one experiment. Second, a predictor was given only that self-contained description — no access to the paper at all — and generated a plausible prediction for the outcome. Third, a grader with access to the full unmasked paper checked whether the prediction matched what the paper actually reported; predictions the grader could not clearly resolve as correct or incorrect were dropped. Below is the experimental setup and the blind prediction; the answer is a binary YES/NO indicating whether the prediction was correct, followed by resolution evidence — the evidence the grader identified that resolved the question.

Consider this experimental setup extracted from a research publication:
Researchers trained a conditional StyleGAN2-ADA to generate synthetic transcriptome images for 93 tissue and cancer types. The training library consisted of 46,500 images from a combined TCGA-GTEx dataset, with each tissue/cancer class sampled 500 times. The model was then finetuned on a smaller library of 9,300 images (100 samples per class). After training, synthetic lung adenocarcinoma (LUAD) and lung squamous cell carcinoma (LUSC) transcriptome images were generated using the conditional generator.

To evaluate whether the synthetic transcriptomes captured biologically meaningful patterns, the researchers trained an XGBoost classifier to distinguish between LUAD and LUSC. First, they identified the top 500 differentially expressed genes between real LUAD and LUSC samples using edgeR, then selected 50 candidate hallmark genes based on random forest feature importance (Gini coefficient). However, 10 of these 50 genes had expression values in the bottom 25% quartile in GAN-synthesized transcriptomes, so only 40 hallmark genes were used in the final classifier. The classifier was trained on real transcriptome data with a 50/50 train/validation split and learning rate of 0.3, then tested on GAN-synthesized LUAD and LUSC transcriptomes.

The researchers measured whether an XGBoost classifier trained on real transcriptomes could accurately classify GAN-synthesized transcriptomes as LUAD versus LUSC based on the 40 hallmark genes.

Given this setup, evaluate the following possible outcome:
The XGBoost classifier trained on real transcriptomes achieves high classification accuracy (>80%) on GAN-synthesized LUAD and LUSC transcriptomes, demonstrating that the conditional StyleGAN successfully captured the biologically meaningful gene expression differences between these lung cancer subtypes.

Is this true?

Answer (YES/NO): NO